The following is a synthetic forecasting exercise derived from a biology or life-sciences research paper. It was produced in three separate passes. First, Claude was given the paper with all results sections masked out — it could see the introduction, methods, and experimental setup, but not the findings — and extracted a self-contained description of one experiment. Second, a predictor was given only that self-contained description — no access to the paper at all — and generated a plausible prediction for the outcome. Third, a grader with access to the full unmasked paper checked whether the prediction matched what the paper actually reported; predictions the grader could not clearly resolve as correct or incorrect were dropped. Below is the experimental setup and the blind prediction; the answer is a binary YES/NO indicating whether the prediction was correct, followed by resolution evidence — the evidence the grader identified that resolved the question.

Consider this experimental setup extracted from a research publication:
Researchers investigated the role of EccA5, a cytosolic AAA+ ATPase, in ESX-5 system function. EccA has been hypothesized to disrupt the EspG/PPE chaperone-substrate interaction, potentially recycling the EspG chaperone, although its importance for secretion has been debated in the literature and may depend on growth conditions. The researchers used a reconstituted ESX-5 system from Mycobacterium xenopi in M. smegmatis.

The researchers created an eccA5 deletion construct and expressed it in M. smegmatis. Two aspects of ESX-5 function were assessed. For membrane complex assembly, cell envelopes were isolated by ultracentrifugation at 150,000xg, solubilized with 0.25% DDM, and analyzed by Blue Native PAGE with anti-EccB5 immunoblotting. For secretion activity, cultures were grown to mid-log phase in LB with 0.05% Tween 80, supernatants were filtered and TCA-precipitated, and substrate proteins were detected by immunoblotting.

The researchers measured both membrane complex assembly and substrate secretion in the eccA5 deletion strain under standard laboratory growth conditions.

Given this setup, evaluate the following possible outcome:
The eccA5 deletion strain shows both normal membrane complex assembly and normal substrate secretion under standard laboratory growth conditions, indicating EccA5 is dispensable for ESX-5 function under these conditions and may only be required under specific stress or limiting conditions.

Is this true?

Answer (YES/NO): NO